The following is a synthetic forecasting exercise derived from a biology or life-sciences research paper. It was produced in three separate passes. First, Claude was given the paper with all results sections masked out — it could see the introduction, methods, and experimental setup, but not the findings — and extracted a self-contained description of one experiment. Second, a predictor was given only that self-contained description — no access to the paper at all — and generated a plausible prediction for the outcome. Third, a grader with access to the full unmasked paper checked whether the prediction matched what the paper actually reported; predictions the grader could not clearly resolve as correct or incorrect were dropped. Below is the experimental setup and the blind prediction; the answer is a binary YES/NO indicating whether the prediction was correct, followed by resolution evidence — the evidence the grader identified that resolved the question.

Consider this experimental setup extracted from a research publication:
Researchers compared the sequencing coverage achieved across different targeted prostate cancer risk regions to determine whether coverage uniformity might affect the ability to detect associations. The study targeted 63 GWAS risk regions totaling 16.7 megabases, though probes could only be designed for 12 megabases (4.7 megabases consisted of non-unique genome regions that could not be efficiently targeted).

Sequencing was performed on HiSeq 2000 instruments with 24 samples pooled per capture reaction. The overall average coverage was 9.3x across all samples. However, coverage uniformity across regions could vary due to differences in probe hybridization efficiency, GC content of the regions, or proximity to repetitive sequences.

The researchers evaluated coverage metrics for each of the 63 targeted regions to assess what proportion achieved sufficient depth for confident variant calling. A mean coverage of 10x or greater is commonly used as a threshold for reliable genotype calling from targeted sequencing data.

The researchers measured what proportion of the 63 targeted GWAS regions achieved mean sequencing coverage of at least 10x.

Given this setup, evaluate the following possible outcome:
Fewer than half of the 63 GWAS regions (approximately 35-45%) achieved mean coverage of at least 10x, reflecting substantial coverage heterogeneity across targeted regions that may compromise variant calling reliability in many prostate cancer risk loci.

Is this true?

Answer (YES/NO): YES